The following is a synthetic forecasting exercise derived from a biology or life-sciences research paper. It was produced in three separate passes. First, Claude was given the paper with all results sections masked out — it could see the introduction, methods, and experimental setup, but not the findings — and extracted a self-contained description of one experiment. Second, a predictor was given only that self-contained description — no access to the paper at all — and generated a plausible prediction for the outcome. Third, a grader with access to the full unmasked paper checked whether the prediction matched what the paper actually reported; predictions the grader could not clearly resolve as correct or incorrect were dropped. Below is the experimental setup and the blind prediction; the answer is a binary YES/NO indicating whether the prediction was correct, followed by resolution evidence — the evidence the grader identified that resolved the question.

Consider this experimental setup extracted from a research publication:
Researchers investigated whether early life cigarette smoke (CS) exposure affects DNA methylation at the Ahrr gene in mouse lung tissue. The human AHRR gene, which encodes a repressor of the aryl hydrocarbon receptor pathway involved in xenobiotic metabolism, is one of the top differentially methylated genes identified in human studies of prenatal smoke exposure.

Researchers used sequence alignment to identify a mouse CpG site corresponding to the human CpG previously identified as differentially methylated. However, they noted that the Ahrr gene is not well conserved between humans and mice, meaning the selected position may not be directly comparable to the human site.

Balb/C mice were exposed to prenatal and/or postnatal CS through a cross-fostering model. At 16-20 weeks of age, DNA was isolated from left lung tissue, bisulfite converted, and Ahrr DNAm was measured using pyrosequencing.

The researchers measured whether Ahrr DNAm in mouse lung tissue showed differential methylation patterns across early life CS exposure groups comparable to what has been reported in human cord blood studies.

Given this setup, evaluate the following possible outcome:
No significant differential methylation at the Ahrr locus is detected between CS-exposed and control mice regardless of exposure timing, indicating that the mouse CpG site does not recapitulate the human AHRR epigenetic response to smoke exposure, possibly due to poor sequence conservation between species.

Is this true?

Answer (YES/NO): YES